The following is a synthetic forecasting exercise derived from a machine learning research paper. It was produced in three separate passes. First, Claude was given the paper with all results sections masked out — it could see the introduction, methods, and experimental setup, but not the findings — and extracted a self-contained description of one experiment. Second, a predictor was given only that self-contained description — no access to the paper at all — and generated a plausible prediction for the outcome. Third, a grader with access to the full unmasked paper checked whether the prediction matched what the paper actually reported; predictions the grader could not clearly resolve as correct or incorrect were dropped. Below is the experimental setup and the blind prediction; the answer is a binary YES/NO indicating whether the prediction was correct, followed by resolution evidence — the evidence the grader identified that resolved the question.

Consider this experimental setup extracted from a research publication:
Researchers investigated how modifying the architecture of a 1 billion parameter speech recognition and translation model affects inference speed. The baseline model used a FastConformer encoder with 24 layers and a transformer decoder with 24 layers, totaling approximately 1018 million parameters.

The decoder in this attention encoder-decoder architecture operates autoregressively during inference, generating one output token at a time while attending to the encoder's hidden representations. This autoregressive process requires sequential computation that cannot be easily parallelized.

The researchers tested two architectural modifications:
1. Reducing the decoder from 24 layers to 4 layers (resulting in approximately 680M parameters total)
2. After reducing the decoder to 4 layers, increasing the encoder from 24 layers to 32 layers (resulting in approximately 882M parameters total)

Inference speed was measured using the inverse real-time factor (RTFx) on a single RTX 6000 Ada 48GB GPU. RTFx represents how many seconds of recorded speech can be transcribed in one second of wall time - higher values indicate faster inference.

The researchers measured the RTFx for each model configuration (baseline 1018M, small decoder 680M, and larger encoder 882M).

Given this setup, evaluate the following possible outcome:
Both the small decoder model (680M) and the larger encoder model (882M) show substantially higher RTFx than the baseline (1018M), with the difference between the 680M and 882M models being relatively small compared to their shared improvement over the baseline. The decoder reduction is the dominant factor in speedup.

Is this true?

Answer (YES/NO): YES